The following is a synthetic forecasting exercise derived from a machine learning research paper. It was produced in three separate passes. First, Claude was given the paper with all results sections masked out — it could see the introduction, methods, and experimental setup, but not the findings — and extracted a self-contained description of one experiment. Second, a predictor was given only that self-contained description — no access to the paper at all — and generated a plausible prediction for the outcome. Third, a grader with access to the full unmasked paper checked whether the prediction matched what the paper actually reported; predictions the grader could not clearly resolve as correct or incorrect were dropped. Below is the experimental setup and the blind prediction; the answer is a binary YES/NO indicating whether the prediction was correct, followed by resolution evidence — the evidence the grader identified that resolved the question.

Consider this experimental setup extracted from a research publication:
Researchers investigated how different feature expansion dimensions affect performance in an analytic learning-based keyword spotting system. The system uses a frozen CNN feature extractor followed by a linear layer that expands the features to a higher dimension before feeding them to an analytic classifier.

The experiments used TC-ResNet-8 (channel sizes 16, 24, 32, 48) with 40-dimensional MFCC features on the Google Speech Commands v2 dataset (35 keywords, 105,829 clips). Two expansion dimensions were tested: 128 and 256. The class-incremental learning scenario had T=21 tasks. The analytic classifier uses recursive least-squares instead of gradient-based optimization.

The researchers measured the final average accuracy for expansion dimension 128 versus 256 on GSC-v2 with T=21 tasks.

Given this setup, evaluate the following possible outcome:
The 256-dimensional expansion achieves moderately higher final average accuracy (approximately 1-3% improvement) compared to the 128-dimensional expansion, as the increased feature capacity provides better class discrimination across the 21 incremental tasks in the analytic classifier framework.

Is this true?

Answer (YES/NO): NO